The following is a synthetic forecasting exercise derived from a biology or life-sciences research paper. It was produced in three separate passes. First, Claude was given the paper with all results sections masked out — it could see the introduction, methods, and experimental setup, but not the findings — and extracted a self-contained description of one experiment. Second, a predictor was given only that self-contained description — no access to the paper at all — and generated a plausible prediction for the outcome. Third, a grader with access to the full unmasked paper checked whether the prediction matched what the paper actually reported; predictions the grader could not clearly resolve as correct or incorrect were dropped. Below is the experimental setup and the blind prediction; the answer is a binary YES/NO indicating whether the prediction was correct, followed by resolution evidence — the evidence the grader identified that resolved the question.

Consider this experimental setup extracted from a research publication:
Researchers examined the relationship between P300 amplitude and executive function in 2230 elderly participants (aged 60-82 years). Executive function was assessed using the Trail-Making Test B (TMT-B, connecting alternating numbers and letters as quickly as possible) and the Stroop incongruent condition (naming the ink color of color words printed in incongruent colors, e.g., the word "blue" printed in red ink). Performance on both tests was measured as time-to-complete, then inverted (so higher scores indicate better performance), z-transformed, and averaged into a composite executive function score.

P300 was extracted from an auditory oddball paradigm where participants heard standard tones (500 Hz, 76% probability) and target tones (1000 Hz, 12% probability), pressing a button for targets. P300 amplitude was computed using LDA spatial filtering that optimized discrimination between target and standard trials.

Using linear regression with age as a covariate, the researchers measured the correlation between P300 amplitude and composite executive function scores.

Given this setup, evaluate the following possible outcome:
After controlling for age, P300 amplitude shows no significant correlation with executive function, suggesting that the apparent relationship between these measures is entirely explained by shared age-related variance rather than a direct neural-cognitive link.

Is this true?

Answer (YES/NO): YES